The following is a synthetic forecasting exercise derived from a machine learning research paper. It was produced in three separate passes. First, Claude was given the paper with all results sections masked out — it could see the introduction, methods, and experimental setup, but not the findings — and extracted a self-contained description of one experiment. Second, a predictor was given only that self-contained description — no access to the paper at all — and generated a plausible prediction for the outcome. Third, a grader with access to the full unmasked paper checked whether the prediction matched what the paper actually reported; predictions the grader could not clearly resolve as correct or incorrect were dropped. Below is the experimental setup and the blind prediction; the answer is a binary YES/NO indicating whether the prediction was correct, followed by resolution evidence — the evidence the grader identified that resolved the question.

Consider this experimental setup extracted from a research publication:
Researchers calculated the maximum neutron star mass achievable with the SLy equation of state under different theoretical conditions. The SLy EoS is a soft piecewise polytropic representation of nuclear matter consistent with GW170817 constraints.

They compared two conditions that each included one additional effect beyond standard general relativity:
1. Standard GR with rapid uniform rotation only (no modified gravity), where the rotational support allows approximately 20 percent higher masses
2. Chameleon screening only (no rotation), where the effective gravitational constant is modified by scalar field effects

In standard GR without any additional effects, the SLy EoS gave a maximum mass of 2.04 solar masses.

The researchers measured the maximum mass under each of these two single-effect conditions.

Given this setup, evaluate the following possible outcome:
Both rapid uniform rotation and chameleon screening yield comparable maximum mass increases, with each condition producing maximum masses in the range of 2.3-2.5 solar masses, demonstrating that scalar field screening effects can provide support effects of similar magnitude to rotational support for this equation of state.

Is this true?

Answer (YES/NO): NO